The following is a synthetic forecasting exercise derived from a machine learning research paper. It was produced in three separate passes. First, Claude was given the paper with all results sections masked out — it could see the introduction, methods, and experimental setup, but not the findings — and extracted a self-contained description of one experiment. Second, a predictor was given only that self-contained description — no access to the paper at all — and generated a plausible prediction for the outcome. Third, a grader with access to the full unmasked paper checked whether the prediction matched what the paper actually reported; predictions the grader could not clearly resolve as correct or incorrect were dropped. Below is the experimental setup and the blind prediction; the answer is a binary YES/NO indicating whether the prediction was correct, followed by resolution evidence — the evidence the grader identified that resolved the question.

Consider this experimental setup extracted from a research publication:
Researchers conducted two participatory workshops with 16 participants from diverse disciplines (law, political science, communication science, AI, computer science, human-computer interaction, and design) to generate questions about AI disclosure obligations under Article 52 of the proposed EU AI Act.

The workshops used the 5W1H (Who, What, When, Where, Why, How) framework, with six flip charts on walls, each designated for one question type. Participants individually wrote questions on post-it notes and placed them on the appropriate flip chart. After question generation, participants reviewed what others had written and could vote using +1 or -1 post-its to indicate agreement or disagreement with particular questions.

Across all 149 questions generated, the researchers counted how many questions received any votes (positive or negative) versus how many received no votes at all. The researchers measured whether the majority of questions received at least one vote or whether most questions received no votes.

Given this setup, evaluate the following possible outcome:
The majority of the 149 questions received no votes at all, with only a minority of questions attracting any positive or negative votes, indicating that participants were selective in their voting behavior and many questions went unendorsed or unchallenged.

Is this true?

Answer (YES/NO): YES